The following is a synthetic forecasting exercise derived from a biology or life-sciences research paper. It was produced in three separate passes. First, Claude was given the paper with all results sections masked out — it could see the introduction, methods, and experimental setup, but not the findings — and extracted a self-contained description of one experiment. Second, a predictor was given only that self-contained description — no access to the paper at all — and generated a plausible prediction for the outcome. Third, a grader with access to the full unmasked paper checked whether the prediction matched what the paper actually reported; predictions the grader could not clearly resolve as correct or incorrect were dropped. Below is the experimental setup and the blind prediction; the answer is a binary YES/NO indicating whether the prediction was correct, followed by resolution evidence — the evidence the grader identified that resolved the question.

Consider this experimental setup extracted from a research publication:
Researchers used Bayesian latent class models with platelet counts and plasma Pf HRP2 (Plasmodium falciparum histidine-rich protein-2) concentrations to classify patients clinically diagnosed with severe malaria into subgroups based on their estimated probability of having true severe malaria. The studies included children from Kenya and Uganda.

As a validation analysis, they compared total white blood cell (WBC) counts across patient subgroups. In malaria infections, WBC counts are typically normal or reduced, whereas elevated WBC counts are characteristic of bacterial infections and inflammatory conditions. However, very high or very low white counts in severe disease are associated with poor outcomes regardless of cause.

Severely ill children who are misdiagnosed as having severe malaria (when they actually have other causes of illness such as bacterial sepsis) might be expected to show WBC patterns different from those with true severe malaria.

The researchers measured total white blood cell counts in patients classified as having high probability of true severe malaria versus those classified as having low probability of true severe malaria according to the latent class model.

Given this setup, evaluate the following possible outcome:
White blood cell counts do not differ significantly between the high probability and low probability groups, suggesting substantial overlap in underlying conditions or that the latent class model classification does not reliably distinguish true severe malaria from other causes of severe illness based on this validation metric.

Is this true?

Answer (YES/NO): NO